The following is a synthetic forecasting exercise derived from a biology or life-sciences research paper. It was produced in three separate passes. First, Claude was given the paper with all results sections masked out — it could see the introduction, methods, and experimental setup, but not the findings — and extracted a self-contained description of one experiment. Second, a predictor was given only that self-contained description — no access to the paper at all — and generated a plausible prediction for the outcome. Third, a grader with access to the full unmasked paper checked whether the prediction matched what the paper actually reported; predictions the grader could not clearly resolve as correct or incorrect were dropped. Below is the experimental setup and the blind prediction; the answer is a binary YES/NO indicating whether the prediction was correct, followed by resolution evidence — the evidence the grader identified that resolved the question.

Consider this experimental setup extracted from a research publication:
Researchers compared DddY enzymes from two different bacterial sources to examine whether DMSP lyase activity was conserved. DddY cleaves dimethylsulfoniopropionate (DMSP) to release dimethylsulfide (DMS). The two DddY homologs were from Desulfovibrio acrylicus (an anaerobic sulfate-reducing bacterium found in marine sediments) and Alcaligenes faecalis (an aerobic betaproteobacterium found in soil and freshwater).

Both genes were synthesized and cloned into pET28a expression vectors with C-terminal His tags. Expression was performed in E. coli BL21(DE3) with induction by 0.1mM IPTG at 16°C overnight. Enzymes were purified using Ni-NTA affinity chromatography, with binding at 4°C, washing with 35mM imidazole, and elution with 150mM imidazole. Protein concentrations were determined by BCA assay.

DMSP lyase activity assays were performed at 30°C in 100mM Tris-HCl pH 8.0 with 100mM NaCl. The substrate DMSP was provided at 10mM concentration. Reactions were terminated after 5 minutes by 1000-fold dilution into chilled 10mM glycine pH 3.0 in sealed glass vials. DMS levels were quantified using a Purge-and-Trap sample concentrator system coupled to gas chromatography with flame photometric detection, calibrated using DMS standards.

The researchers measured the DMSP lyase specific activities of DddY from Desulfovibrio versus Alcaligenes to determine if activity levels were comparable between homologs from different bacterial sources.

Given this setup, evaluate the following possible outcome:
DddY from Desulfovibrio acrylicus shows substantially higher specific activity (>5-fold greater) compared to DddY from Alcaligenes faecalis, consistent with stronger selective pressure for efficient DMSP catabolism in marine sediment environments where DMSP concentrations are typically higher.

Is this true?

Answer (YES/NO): NO